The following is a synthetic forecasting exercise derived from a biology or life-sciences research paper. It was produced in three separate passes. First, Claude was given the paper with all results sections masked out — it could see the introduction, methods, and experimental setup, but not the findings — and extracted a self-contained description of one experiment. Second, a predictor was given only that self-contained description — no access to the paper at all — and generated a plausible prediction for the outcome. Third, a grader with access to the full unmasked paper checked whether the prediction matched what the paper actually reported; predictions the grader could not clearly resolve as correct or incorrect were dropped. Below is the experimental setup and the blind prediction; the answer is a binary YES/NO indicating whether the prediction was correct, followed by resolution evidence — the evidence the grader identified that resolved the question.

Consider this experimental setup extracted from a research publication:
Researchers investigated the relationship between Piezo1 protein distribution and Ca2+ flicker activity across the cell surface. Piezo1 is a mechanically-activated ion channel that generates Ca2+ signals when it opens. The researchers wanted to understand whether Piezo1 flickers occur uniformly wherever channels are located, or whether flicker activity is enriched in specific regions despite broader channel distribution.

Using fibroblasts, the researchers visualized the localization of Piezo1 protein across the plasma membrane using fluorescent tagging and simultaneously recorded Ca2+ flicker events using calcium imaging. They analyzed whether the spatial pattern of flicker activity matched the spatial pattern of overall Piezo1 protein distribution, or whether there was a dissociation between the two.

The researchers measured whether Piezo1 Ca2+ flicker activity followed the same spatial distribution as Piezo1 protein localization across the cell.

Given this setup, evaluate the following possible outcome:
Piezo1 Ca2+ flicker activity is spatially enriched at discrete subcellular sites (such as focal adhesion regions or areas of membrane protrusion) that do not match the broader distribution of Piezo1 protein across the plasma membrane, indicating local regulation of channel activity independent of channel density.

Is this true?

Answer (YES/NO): YES